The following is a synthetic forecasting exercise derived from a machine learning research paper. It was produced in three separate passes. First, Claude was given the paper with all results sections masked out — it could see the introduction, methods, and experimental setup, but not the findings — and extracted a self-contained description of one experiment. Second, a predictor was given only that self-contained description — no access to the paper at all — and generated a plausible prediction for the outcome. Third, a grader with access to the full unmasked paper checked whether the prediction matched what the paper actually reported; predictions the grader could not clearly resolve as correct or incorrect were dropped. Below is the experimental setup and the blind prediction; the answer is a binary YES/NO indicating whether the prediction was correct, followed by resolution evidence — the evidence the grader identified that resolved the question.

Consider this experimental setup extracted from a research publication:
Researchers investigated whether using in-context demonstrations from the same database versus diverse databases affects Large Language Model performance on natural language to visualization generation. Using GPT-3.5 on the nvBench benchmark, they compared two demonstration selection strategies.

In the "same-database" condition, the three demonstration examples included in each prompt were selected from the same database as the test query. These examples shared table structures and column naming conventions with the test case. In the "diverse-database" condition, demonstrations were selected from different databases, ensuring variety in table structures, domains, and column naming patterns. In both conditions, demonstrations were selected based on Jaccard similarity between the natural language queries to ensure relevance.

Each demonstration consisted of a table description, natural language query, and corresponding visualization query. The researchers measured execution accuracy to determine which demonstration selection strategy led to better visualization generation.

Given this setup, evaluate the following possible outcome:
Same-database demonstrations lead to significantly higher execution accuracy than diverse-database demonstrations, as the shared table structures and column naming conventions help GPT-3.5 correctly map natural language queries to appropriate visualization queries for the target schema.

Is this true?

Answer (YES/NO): NO